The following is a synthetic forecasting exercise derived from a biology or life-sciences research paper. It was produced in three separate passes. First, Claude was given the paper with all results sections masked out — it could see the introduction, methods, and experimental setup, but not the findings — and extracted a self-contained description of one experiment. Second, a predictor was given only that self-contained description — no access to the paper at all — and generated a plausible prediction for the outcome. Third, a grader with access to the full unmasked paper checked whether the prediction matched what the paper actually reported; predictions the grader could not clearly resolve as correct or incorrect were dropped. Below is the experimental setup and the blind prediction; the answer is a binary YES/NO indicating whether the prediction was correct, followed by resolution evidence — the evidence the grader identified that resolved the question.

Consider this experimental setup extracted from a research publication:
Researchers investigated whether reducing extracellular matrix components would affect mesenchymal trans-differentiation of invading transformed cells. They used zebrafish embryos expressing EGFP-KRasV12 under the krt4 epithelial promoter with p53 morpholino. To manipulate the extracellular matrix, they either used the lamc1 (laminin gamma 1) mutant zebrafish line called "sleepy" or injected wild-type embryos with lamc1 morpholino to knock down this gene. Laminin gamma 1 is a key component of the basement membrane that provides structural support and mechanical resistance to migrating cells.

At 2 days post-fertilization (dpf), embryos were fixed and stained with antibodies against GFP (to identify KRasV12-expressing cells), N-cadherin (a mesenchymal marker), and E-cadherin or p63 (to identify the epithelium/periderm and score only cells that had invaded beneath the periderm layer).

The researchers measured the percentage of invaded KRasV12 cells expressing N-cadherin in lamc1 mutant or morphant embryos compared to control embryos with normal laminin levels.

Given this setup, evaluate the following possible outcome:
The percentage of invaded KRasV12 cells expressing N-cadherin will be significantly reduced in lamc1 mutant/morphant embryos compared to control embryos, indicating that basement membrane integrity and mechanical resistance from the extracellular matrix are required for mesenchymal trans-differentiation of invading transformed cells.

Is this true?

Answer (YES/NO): YES